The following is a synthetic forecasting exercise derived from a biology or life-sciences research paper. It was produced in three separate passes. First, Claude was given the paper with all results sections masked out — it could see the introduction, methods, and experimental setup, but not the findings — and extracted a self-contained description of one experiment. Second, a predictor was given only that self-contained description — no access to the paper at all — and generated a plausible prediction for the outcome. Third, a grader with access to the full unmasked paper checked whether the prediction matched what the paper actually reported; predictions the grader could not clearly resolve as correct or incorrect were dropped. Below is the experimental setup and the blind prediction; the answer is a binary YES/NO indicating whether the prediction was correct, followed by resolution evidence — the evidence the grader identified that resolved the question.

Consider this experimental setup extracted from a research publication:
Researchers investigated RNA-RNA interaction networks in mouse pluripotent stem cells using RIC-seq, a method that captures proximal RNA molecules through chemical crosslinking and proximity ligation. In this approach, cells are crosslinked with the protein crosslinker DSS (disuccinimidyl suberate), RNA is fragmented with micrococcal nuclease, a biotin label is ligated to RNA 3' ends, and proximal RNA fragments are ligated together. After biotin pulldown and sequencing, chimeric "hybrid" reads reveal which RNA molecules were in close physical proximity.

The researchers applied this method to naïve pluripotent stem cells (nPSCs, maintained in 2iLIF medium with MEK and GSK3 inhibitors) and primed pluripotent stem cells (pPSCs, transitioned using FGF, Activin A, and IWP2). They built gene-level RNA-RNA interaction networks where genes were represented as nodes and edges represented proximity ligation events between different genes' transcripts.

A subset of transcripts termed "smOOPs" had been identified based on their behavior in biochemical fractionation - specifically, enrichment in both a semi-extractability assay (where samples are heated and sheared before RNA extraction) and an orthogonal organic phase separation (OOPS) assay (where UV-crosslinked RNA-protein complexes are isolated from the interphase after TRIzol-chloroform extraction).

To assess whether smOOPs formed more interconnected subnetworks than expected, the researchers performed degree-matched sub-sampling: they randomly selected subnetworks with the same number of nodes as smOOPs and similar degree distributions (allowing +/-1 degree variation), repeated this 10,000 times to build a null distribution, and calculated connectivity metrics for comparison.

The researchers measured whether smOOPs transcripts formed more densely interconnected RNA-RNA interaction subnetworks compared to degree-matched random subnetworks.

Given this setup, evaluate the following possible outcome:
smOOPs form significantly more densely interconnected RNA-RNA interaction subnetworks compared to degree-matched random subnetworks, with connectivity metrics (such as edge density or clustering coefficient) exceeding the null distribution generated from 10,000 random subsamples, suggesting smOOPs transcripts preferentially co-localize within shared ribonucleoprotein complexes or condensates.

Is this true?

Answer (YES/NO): YES